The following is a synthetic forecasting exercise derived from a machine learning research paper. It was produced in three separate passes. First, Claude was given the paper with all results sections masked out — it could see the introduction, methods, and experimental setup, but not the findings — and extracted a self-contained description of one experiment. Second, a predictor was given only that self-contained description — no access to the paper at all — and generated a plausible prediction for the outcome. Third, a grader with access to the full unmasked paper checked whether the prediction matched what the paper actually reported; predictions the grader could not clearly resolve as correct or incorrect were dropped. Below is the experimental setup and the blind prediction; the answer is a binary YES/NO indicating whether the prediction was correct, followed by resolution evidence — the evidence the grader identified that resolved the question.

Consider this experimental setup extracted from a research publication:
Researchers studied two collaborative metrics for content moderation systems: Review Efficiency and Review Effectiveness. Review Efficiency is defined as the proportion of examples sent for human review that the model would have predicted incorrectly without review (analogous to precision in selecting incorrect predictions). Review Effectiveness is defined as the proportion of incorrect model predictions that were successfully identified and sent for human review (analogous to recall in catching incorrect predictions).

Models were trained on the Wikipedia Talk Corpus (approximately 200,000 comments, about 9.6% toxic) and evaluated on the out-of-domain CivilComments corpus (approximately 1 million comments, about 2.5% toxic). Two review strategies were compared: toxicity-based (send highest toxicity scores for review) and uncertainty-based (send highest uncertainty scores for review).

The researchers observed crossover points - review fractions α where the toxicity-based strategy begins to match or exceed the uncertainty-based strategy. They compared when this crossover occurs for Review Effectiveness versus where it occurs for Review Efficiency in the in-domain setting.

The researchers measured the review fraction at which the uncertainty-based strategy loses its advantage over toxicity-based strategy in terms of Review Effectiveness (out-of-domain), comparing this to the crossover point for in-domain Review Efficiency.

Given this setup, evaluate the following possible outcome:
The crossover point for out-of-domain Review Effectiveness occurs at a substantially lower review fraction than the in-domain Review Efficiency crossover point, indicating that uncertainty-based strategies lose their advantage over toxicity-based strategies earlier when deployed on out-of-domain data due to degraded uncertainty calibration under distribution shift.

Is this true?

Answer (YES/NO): NO